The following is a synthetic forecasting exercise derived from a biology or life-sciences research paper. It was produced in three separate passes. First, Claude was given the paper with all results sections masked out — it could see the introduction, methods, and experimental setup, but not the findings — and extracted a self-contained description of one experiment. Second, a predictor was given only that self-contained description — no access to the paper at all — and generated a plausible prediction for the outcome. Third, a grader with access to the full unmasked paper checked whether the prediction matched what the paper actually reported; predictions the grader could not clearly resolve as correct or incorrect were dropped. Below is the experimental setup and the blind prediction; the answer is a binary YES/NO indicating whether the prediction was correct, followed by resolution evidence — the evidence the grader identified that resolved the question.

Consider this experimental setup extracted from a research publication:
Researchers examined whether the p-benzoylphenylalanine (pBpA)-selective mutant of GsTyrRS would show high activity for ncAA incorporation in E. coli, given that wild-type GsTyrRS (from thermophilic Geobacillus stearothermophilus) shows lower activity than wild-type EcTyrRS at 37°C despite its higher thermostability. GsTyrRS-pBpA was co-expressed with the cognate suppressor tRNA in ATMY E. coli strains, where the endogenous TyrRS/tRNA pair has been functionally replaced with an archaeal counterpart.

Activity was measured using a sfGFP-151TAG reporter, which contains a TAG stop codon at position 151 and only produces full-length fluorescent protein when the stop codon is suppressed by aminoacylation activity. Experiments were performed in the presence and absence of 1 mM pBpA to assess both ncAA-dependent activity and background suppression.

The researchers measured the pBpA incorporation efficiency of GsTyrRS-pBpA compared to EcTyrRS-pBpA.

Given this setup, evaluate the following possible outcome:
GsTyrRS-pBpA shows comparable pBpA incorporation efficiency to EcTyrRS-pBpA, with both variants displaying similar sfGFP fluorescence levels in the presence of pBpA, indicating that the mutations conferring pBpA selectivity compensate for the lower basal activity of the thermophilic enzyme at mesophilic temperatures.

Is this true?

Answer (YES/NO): NO